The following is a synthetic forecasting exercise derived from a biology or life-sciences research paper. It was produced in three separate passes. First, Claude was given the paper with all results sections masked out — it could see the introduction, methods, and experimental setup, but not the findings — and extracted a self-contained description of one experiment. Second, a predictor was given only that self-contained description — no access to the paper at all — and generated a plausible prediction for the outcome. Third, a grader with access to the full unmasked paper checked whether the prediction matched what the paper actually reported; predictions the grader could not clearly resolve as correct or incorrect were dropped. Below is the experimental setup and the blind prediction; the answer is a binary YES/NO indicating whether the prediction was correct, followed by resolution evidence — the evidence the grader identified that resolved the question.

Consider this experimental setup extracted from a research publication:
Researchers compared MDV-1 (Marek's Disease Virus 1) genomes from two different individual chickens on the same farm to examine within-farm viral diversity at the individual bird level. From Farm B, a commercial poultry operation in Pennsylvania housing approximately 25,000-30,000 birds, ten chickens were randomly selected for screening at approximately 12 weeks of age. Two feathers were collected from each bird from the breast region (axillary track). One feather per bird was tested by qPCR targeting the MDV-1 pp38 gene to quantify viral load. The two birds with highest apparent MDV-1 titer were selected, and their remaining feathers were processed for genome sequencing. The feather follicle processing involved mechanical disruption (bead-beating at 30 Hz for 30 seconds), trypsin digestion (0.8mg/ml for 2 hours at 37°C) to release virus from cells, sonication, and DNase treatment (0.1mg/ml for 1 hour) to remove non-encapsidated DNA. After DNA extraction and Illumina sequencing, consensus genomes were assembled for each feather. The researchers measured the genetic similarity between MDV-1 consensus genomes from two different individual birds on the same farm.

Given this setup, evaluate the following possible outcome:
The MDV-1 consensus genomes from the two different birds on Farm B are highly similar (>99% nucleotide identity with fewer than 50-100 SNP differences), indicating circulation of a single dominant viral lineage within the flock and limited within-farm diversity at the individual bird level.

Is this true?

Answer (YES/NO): NO